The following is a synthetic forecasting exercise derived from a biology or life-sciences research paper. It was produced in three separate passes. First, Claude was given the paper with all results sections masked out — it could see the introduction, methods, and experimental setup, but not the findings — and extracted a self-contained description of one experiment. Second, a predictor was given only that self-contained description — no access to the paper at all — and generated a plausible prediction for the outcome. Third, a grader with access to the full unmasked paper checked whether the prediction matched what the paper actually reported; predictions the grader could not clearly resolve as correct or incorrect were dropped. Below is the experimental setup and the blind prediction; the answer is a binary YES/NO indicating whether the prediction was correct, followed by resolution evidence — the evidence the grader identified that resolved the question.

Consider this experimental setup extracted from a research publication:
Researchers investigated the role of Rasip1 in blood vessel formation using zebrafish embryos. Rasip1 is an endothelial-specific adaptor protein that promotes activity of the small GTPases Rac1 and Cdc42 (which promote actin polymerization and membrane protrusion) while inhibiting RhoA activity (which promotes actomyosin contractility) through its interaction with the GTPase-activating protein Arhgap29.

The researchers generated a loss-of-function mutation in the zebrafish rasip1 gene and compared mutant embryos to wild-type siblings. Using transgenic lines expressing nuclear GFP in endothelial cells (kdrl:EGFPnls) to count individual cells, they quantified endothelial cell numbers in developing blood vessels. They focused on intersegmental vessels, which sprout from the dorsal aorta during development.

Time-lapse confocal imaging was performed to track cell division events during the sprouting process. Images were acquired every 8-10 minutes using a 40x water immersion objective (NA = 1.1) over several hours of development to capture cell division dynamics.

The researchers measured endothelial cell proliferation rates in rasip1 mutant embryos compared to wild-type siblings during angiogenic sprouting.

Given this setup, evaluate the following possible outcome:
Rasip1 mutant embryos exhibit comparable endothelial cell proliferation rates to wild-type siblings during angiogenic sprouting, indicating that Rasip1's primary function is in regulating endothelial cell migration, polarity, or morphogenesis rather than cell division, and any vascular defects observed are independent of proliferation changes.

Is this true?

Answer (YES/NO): NO